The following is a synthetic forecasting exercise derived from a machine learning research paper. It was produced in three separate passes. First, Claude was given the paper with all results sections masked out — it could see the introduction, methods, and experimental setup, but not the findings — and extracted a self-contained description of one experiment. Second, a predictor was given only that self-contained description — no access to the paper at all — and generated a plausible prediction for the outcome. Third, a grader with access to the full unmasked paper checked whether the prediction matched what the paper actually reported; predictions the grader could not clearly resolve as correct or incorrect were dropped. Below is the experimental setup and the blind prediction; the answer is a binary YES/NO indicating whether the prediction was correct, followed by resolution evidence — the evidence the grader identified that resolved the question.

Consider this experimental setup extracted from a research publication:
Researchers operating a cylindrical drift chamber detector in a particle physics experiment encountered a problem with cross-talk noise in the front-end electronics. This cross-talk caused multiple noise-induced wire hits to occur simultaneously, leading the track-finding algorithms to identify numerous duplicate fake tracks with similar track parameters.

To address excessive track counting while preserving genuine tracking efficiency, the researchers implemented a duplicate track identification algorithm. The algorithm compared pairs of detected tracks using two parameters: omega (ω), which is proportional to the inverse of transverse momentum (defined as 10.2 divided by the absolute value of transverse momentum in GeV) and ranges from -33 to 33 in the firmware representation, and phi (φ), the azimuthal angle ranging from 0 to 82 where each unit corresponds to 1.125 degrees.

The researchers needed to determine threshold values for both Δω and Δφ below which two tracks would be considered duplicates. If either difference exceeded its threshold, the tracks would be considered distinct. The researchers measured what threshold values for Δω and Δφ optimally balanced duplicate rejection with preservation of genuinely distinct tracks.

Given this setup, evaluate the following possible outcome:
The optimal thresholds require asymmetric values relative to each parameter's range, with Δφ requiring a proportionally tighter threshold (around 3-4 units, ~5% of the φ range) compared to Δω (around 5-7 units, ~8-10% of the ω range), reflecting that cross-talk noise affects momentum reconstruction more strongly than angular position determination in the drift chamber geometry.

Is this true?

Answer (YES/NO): NO